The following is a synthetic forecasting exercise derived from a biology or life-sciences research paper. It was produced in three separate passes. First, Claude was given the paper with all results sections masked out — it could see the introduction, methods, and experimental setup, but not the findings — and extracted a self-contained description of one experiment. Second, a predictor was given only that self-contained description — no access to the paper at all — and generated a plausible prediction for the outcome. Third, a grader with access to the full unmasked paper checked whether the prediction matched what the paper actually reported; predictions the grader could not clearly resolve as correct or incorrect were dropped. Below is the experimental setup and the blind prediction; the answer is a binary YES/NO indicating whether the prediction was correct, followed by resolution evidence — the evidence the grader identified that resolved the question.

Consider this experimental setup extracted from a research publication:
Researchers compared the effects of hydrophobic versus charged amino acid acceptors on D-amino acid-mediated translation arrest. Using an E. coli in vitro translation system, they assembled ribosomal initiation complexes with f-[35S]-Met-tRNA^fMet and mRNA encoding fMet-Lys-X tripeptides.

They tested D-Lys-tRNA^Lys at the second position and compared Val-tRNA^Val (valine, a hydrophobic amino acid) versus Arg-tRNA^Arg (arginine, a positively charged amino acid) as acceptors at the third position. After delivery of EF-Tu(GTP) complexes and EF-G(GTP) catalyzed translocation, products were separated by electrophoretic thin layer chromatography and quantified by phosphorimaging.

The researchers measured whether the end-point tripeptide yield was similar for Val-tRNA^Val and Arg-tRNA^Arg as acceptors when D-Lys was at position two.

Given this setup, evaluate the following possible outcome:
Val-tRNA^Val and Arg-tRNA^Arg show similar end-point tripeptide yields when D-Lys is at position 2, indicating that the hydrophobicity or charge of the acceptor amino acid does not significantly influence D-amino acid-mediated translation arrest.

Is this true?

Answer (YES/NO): NO